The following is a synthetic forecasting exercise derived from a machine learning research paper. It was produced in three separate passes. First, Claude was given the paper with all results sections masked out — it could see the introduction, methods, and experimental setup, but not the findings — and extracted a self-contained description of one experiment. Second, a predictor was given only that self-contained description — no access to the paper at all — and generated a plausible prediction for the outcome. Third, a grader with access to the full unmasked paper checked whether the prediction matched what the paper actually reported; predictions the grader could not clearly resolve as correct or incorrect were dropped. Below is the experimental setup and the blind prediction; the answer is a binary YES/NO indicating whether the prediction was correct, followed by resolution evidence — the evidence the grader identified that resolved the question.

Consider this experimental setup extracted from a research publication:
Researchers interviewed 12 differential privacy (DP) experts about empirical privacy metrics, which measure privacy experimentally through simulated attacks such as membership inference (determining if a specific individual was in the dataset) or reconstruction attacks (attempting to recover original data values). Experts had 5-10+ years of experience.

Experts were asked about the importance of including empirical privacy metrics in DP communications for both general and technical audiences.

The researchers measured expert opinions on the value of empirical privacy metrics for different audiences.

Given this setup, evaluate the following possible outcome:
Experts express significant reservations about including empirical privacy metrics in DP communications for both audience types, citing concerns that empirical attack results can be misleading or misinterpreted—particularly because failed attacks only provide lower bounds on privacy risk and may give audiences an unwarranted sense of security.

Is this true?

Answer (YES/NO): NO